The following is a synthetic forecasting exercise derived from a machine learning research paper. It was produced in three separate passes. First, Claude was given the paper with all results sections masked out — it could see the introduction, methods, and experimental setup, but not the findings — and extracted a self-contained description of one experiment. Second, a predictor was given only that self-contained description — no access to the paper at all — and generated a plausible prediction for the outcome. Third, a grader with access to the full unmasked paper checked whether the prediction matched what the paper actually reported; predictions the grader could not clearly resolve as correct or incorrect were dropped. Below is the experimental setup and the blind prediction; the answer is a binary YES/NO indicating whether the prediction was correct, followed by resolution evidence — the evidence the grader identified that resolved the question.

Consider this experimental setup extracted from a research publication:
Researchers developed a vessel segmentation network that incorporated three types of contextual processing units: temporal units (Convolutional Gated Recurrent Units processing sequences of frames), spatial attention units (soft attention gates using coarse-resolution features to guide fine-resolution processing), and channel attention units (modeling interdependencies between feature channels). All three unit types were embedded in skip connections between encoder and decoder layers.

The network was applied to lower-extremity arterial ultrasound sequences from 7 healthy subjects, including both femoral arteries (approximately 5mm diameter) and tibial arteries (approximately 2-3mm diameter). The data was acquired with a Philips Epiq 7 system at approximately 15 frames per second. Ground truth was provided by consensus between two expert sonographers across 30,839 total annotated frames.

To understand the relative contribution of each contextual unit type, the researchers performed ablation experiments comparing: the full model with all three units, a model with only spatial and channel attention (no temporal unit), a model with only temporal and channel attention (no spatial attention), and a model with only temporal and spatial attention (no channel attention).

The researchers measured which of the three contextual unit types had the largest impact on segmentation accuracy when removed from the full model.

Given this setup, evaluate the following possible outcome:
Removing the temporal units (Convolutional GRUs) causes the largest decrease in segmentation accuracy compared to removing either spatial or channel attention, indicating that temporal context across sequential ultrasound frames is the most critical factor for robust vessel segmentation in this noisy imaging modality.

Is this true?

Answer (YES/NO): YES